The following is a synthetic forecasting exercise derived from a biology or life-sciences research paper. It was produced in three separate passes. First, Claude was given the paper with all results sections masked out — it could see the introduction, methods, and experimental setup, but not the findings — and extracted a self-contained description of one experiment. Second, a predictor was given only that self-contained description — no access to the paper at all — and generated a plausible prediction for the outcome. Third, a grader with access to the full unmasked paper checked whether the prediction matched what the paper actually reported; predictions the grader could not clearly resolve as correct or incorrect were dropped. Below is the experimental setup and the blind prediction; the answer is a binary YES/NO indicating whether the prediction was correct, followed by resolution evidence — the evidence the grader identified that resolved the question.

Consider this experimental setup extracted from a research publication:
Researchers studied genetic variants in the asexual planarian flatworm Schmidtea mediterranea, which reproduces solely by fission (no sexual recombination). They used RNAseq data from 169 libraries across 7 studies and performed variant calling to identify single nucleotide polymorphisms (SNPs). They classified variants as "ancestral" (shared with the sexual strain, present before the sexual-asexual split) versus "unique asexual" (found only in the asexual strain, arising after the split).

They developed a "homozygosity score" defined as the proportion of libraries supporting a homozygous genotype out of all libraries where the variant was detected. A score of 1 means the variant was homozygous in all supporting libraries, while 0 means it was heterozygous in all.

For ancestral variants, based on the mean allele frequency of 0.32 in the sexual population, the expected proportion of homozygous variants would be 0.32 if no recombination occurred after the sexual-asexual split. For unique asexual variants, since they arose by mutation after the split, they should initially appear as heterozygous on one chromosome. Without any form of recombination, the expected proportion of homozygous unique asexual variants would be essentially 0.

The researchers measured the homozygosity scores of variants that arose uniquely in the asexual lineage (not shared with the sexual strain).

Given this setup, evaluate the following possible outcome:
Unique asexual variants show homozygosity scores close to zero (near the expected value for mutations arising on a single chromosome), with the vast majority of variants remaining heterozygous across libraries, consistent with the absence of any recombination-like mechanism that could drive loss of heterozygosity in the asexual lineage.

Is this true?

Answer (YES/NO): NO